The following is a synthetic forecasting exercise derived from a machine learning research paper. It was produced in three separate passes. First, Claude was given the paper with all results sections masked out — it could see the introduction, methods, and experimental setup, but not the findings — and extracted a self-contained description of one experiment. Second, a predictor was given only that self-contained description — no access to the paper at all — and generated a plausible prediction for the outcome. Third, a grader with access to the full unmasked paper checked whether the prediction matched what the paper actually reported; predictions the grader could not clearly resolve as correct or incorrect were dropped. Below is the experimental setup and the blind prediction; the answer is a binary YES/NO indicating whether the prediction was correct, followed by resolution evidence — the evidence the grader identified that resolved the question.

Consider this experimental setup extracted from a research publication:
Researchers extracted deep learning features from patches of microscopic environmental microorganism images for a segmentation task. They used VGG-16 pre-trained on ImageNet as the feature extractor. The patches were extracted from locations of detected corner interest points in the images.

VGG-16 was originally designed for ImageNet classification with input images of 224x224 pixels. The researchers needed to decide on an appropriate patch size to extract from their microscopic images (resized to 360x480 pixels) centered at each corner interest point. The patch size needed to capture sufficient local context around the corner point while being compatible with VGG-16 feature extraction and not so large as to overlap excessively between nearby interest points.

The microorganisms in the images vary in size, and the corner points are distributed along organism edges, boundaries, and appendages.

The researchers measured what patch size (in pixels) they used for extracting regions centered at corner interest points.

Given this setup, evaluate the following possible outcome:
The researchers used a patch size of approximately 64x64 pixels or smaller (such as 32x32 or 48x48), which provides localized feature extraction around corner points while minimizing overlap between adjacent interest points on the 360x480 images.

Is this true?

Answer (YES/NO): YES